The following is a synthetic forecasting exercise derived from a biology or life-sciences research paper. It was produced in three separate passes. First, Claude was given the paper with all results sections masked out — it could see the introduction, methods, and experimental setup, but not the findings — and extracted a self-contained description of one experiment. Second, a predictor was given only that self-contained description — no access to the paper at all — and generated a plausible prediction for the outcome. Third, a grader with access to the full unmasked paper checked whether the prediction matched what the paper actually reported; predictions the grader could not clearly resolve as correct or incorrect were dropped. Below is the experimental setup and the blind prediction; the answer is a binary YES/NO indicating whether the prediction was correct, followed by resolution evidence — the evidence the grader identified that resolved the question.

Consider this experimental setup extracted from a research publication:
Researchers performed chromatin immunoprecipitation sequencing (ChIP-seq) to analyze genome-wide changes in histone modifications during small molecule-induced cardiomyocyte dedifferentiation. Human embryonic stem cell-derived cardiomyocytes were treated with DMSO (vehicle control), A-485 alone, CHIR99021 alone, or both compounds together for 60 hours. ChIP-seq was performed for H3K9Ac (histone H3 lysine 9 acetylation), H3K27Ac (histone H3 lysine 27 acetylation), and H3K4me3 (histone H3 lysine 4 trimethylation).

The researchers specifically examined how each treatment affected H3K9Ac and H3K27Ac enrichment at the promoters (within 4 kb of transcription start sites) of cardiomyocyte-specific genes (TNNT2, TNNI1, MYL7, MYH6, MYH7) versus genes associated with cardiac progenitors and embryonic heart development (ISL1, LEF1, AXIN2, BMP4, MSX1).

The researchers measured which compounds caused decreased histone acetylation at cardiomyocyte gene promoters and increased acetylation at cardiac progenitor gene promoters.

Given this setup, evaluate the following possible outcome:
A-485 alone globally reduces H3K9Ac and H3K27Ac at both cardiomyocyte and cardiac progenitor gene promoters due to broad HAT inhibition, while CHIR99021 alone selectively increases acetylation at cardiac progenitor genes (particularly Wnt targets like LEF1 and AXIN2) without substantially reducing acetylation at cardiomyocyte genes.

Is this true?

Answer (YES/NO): NO